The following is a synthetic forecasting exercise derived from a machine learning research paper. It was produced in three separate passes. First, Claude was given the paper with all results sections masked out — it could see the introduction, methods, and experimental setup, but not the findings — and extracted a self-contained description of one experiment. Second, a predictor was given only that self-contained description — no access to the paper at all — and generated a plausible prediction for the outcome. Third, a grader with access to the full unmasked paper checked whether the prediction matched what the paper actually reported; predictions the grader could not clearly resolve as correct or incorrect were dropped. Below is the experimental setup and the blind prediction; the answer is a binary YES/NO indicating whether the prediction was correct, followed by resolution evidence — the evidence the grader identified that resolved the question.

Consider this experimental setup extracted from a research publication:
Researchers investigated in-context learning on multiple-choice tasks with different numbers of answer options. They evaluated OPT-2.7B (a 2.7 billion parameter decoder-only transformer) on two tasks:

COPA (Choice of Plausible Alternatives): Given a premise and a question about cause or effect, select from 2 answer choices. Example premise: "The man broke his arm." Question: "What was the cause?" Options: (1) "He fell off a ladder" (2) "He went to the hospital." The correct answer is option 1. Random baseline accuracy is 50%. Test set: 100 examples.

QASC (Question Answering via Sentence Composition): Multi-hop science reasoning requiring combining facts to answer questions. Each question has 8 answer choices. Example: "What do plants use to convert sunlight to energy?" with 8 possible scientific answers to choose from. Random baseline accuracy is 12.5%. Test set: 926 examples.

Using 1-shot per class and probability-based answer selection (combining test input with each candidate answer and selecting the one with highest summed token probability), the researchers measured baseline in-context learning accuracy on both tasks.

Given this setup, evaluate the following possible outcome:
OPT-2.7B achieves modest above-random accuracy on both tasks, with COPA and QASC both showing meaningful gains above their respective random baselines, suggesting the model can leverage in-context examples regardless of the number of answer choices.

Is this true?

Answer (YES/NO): YES